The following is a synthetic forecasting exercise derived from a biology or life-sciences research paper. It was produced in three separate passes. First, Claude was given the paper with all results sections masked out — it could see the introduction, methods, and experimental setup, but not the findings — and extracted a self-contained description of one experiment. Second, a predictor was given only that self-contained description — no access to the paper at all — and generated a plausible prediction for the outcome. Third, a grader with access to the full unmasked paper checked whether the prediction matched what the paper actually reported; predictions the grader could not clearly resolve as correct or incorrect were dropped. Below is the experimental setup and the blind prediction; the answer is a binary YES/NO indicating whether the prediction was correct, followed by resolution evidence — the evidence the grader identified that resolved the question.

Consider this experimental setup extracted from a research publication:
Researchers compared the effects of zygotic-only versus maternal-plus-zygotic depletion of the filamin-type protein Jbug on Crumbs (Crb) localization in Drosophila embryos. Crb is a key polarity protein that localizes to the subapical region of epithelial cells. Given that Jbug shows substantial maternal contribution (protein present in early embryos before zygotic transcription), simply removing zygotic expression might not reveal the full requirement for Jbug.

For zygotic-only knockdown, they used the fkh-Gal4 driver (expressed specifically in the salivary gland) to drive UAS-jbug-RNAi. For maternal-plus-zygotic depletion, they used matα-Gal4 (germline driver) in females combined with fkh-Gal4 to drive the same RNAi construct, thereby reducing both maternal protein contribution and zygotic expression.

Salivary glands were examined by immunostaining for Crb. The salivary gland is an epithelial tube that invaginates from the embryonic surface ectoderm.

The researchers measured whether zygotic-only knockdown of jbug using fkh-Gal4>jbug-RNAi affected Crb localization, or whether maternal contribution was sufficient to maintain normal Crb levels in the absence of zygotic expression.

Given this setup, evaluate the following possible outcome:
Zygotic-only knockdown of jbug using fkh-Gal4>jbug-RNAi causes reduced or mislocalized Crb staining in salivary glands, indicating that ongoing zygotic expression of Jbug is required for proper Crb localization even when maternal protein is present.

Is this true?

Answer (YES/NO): NO